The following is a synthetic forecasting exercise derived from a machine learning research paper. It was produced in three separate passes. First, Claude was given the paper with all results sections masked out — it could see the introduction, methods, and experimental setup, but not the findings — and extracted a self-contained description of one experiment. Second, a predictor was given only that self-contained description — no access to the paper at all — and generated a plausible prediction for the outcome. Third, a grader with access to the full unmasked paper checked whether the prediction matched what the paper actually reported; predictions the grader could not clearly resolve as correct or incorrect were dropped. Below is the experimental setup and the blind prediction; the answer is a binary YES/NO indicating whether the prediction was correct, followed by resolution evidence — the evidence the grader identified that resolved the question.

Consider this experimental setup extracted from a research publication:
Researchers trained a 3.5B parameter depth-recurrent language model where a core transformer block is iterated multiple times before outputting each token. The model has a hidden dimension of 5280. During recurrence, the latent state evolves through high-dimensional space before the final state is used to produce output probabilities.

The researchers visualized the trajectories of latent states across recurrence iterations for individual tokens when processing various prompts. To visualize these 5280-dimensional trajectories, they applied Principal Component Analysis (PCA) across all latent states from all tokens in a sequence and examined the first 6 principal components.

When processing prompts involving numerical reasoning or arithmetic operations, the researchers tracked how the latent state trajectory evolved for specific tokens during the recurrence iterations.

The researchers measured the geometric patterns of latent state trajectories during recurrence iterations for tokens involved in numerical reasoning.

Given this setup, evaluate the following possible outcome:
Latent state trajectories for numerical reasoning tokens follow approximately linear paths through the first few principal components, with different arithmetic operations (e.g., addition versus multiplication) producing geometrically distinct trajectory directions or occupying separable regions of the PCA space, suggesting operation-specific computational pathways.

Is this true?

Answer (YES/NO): NO